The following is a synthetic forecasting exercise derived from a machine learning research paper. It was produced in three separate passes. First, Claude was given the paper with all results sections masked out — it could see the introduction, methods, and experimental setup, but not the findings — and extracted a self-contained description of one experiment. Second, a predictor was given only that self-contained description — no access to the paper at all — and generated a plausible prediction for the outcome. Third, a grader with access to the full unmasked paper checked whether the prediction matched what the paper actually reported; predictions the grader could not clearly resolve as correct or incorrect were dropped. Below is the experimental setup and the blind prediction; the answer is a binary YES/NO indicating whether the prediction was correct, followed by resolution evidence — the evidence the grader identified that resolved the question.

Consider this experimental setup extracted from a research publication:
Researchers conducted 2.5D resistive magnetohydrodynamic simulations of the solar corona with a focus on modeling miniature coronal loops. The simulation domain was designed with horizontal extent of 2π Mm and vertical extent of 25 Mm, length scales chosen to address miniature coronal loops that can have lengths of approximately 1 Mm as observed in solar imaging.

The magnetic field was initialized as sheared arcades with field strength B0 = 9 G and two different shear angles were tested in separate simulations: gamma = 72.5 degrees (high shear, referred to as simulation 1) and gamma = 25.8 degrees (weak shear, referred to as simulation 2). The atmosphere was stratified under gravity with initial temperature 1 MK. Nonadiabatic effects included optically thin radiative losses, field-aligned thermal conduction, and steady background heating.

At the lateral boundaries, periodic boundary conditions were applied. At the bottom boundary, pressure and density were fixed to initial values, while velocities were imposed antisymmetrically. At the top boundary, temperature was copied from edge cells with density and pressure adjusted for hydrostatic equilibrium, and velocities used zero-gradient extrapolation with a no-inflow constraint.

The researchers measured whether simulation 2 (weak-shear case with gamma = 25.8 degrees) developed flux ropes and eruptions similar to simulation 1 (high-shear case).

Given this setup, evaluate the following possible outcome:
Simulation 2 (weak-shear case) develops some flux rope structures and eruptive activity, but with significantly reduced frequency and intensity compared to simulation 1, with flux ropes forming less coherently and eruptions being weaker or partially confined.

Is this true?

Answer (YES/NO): NO